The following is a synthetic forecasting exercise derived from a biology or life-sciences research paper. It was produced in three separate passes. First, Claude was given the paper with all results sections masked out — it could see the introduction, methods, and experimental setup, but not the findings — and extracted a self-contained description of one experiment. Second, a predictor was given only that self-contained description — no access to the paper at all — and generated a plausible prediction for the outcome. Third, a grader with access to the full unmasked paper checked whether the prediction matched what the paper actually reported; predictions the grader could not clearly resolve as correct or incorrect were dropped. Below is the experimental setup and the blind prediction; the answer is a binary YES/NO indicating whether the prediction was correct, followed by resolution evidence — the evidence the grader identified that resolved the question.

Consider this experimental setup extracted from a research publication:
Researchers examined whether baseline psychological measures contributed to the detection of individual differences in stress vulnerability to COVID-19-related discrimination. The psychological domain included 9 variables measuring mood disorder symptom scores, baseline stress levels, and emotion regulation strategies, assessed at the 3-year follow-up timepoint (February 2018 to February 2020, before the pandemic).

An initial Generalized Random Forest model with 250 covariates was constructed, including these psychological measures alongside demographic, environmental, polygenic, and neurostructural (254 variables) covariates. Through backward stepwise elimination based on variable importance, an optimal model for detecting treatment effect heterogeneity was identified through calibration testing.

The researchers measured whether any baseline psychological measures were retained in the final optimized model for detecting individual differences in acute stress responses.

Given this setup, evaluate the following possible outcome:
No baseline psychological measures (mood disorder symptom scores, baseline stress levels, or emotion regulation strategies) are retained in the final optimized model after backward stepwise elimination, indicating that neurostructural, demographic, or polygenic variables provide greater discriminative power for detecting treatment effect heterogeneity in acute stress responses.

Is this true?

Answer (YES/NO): YES